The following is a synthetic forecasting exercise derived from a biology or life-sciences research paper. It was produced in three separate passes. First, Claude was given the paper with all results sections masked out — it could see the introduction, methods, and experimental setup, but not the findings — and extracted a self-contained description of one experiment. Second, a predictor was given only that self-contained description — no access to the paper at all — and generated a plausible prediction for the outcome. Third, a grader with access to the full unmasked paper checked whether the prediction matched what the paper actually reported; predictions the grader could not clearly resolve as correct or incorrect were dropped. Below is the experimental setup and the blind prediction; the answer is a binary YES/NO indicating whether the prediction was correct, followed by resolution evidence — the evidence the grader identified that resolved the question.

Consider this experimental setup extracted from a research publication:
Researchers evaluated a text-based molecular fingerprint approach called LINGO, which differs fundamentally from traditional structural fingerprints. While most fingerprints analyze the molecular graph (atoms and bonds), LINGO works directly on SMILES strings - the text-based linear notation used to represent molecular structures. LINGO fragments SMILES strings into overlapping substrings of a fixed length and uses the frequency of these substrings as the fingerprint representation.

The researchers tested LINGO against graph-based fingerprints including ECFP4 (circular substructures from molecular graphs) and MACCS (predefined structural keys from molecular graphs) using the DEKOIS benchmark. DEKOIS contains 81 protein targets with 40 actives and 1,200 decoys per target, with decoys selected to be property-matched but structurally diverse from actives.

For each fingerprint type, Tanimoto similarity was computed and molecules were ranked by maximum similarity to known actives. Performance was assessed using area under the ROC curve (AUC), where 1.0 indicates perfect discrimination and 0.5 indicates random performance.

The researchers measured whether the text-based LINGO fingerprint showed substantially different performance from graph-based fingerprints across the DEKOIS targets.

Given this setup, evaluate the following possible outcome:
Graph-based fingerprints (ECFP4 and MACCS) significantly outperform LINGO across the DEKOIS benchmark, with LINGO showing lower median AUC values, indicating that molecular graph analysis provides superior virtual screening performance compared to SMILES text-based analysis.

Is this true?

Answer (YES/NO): NO